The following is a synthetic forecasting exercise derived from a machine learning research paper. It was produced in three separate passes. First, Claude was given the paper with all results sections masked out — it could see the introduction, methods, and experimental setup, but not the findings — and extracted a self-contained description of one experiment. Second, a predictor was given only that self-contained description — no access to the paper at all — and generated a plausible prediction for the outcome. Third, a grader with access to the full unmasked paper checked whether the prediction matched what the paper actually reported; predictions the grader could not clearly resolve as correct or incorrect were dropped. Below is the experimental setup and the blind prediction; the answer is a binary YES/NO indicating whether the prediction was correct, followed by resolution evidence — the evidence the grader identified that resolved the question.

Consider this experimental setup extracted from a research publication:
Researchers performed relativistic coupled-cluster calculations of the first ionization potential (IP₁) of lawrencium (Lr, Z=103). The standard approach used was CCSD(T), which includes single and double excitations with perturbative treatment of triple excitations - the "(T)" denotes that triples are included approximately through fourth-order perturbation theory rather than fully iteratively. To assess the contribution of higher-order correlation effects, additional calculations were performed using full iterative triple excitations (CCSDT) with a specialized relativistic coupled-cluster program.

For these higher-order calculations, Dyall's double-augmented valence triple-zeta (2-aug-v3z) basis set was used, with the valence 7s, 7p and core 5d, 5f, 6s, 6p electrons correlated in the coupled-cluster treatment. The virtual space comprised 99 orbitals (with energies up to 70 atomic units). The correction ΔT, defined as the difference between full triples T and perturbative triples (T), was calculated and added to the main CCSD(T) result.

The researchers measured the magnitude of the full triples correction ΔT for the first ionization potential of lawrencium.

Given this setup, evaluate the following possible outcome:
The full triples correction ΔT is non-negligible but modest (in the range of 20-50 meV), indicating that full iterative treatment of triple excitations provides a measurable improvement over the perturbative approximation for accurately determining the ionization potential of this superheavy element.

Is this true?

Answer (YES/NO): NO